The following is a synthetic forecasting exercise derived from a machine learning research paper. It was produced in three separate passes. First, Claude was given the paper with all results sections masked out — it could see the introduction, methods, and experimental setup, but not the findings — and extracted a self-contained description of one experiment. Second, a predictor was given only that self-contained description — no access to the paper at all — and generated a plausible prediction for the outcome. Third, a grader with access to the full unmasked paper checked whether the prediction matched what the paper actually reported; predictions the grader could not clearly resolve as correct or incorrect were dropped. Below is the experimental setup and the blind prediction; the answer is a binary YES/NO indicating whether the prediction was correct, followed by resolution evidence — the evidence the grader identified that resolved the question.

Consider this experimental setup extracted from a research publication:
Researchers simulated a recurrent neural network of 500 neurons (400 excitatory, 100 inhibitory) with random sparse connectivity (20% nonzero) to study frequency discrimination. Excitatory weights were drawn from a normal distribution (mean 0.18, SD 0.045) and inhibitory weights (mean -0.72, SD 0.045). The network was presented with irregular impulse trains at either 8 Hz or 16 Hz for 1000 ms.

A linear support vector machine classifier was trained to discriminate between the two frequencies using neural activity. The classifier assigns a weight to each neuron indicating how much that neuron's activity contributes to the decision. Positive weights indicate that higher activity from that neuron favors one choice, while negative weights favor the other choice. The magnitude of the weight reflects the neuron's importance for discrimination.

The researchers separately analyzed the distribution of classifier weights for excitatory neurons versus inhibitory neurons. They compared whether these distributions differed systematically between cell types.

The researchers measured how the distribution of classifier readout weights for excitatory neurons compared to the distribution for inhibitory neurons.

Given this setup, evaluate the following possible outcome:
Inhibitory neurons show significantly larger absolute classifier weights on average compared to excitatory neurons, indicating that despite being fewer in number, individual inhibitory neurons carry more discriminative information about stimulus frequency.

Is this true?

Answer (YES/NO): NO